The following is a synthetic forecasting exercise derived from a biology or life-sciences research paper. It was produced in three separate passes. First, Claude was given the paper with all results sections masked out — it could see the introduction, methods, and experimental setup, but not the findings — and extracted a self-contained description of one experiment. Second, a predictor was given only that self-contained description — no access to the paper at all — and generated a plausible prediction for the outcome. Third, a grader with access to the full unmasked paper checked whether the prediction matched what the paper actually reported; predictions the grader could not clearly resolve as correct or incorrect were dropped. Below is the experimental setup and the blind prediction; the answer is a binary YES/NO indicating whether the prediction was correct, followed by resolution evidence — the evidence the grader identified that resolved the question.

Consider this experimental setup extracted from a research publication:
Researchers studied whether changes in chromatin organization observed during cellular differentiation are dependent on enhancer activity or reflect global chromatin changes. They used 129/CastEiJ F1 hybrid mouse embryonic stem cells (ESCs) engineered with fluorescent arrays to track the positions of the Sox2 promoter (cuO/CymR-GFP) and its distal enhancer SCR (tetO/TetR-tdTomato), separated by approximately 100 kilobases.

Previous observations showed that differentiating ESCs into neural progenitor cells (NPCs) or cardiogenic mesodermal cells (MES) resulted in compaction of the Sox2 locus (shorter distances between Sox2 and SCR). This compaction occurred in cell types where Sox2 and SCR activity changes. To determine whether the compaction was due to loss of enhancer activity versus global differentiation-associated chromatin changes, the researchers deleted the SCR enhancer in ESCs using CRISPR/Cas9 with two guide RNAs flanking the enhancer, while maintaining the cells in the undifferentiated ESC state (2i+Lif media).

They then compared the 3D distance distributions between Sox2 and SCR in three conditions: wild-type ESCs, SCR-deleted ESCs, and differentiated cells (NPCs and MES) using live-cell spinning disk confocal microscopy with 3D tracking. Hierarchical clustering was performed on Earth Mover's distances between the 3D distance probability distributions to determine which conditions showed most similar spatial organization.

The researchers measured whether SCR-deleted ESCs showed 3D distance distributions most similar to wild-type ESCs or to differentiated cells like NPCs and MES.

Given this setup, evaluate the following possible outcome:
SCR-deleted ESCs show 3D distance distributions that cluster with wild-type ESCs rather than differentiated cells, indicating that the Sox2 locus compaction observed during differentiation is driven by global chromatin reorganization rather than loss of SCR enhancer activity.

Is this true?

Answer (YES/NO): YES